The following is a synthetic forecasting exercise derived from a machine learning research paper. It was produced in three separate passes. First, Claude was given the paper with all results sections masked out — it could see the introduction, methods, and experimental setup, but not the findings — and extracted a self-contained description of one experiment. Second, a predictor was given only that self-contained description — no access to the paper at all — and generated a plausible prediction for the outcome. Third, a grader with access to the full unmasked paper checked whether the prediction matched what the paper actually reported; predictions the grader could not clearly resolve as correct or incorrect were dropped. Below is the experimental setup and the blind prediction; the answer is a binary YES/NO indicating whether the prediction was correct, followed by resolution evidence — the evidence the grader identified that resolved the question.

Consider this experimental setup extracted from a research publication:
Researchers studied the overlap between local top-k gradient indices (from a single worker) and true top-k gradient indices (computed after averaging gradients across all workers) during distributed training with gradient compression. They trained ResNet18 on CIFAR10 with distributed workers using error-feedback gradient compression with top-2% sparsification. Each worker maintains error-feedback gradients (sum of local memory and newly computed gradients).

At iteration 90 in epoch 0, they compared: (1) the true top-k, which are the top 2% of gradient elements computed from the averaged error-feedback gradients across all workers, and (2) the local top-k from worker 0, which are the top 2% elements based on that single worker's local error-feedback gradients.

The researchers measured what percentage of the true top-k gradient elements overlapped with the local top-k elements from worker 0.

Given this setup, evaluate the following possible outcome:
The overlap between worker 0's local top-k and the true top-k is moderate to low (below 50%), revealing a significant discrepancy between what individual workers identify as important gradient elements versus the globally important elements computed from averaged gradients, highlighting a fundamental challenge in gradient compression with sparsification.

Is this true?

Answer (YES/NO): NO